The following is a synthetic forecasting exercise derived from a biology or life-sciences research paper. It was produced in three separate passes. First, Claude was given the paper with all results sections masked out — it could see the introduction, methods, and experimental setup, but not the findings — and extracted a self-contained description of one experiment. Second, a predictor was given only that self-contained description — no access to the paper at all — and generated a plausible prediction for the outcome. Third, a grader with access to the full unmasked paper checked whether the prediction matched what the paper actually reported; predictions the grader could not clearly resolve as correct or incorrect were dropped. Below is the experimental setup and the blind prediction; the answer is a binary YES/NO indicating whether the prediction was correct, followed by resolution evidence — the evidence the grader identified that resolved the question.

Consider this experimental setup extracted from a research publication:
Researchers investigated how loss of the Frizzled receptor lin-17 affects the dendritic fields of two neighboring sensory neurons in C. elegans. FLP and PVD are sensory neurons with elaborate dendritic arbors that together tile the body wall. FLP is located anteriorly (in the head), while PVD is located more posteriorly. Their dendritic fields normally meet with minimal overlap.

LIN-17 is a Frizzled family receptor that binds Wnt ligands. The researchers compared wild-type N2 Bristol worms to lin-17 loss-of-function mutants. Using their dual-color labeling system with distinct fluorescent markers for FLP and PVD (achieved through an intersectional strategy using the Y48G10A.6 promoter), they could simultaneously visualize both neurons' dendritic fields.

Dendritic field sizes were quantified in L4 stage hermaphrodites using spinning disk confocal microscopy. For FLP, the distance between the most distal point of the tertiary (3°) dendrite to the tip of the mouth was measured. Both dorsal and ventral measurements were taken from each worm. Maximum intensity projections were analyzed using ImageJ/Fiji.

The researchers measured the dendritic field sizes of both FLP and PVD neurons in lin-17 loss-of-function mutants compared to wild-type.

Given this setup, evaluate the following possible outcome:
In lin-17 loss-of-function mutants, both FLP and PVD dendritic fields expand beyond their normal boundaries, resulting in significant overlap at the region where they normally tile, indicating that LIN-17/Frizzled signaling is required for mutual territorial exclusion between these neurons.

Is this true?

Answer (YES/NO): NO